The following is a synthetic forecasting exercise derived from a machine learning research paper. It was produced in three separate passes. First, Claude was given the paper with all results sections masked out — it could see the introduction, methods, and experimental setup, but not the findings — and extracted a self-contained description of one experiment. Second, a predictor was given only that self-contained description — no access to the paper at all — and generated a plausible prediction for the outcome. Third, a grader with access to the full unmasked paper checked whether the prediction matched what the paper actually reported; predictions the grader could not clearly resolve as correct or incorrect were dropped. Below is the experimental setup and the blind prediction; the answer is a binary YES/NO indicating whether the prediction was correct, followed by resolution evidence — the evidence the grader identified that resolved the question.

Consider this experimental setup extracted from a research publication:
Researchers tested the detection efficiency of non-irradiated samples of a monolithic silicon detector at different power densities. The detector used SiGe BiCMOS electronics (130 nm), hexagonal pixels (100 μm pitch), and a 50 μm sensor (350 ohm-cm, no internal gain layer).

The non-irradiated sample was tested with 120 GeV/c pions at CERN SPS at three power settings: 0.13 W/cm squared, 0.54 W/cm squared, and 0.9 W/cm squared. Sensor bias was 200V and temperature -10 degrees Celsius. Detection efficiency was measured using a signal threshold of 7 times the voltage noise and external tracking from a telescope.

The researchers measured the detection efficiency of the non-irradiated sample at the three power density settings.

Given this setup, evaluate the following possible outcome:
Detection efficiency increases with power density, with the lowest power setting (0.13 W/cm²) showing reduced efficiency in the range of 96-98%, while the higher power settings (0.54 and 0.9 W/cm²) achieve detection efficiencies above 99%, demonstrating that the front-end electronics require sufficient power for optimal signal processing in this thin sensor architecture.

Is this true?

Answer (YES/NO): NO